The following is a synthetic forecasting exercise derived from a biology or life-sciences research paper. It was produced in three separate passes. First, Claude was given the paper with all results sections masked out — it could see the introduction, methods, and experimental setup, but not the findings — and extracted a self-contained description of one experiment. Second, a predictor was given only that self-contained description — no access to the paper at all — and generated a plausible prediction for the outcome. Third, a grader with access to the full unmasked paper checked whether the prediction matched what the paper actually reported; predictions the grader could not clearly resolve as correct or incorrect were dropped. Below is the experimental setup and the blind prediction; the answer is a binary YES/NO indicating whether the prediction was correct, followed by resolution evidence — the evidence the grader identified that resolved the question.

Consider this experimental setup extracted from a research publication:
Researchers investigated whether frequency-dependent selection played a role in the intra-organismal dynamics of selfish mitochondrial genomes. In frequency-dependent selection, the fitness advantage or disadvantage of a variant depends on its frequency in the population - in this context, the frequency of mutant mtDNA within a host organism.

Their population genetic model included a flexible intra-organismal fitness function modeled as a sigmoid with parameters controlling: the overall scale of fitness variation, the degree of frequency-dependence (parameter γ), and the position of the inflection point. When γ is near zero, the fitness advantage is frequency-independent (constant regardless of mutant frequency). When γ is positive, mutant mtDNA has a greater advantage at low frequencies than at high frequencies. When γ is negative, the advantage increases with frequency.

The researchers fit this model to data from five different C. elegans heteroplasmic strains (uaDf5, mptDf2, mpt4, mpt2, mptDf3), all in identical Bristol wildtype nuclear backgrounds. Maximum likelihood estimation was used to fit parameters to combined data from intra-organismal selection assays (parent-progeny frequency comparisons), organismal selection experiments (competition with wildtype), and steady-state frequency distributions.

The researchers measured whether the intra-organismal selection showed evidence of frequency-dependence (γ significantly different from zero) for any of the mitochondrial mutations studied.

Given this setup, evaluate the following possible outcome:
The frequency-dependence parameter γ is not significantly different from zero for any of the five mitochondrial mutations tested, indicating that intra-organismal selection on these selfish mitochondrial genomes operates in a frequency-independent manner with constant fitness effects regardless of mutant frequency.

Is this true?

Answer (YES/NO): NO